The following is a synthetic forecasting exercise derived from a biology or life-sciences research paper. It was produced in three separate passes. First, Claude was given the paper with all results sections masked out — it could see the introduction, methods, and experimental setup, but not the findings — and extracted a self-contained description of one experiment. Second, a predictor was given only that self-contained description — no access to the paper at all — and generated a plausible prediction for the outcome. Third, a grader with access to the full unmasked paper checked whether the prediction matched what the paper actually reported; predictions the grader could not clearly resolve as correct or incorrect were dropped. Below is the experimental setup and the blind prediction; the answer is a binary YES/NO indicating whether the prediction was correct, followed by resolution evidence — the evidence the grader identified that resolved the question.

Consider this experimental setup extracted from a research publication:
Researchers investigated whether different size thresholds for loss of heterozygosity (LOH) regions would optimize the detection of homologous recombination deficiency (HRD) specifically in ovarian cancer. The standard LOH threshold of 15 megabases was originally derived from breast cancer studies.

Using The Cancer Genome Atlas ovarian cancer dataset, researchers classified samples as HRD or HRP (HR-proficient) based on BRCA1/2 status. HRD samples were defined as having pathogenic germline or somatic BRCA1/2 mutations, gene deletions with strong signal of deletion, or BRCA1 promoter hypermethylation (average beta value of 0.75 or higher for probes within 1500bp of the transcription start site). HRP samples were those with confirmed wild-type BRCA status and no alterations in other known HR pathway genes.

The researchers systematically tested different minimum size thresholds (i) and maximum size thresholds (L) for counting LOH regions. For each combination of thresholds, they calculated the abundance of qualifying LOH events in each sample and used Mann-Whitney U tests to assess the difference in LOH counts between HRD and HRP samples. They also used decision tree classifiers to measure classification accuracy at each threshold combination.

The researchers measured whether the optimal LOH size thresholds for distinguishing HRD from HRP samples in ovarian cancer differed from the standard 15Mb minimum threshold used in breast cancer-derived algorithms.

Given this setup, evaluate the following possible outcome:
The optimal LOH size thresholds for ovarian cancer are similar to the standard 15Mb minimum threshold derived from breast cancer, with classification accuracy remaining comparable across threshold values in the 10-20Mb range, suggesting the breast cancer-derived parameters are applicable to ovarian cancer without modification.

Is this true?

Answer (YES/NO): NO